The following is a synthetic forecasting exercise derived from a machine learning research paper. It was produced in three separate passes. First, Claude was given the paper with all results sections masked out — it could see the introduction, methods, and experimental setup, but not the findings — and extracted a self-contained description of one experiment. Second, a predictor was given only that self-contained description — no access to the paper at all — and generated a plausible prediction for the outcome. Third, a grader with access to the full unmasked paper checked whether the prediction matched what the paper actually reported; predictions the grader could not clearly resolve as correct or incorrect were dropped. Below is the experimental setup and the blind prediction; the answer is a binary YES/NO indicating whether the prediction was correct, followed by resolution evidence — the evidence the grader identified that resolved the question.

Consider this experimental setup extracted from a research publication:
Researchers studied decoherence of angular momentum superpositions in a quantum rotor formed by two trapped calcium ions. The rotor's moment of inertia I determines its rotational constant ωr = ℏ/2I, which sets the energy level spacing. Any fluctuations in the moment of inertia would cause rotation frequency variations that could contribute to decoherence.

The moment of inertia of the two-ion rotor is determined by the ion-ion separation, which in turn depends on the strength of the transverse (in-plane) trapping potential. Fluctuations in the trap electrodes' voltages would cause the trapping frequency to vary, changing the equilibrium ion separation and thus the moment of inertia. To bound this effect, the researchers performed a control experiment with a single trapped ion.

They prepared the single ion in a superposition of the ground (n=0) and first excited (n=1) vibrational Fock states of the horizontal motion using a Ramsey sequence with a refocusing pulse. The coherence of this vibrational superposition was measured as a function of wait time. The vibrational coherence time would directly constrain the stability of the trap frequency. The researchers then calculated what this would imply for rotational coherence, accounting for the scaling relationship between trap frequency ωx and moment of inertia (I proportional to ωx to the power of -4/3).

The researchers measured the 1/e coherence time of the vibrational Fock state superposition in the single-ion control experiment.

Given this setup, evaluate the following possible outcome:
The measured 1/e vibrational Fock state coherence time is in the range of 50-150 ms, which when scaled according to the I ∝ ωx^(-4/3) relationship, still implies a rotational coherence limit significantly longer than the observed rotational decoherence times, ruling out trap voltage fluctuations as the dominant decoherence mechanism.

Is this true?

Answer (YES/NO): NO